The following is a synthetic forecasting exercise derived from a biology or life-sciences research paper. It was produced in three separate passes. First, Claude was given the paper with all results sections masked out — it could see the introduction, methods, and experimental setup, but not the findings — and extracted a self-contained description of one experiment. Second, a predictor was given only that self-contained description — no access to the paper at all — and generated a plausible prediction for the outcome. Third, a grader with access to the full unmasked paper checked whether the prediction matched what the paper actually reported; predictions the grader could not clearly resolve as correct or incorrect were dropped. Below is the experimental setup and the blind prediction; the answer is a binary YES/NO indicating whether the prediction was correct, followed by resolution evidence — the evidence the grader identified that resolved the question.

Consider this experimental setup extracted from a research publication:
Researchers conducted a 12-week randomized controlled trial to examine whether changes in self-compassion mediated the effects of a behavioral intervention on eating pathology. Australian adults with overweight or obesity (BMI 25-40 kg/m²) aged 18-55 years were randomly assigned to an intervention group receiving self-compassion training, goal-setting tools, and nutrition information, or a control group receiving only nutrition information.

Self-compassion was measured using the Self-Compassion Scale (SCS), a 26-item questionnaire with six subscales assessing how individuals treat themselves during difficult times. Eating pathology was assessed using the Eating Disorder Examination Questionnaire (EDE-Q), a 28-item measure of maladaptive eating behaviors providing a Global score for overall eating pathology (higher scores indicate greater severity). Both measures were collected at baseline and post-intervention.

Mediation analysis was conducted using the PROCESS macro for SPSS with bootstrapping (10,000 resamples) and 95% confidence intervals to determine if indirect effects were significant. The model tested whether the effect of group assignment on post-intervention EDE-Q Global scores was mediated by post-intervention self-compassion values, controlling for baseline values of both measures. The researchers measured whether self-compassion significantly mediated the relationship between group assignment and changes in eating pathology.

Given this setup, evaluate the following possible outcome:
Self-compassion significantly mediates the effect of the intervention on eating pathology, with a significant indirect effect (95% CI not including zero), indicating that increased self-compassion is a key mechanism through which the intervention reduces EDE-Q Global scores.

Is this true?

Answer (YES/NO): NO